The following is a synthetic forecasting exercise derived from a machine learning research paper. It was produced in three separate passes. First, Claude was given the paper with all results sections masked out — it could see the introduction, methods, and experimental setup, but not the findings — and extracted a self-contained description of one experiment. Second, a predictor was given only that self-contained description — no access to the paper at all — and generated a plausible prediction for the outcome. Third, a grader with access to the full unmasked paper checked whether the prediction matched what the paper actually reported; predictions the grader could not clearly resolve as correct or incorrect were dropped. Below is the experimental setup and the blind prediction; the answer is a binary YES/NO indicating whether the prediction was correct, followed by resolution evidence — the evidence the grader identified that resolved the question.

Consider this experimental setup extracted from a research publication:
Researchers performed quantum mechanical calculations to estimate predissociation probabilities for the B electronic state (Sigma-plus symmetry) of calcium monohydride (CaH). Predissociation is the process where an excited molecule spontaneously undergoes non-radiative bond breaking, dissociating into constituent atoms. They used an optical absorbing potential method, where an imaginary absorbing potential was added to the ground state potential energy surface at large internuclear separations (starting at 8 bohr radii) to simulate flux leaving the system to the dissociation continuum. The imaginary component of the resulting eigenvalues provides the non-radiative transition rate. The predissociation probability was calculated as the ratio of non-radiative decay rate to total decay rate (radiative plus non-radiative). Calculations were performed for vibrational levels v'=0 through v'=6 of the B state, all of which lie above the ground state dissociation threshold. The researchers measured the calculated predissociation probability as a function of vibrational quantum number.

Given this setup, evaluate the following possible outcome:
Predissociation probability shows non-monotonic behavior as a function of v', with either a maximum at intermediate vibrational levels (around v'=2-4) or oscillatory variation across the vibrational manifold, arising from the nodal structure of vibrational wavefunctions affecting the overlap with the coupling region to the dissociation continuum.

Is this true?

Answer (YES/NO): NO